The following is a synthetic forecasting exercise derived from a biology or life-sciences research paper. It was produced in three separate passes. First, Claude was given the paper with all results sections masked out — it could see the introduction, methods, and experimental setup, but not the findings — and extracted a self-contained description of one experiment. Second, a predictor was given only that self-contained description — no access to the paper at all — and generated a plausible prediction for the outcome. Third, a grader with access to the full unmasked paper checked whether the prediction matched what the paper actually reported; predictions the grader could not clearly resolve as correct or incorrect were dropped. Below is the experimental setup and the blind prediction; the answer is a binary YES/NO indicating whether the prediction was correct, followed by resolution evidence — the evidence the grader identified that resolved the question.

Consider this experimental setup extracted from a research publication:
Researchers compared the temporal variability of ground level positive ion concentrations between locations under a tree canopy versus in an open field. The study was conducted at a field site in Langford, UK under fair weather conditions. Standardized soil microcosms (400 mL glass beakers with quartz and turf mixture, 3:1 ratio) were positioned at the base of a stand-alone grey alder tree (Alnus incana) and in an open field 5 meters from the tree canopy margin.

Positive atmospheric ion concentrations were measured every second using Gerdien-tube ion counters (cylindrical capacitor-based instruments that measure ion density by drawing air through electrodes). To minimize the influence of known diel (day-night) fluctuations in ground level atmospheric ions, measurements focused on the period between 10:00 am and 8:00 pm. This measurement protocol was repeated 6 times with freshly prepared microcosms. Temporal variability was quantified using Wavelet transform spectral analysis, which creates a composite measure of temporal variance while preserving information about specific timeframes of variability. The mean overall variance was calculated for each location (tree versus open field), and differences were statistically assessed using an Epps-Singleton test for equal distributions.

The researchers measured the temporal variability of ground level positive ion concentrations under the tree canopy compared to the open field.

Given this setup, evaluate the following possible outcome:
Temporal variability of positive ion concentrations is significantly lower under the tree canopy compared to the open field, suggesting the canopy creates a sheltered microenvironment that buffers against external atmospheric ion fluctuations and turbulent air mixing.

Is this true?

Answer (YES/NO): YES